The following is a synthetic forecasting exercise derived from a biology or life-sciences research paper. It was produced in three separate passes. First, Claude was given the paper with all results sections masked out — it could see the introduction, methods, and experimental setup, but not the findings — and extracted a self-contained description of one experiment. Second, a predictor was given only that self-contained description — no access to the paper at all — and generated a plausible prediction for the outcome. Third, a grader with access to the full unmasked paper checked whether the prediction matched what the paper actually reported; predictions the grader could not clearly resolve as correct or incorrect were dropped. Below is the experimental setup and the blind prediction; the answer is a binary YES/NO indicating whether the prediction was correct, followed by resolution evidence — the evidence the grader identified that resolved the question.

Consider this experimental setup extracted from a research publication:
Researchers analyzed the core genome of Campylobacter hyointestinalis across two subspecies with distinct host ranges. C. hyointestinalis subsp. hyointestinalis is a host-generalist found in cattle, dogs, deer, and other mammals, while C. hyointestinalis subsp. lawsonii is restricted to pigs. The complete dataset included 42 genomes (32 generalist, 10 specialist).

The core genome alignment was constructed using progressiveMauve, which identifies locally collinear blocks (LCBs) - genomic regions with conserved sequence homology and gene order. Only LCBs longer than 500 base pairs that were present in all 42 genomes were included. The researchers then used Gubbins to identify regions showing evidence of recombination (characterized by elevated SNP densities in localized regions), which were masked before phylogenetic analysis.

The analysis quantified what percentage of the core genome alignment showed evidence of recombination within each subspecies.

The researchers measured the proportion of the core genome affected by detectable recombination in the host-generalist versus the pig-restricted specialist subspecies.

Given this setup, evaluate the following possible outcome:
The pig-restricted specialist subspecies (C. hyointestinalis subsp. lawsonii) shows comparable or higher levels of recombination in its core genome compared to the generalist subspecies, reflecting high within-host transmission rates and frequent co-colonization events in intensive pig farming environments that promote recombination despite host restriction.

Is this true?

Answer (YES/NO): NO